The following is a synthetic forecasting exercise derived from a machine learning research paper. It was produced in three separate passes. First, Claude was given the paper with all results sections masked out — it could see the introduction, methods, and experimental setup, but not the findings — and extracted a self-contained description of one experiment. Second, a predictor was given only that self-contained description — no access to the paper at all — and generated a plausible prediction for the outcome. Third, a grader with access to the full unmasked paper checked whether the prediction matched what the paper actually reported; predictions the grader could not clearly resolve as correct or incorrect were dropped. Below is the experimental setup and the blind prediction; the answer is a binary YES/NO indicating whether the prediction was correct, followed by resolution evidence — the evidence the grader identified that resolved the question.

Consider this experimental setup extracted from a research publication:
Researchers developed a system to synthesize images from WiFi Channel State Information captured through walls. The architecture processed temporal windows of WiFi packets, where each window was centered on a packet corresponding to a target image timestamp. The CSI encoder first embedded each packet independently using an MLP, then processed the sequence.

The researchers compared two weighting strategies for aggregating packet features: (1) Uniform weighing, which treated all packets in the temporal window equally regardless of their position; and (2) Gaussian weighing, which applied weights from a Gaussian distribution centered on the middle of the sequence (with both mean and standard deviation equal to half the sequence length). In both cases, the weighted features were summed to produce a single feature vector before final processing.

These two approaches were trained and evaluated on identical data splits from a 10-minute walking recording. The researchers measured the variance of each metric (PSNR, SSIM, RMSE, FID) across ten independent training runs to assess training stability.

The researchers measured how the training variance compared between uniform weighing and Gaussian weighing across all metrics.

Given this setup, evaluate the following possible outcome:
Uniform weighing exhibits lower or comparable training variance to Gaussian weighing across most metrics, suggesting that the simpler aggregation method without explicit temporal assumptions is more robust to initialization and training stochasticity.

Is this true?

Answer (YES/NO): YES